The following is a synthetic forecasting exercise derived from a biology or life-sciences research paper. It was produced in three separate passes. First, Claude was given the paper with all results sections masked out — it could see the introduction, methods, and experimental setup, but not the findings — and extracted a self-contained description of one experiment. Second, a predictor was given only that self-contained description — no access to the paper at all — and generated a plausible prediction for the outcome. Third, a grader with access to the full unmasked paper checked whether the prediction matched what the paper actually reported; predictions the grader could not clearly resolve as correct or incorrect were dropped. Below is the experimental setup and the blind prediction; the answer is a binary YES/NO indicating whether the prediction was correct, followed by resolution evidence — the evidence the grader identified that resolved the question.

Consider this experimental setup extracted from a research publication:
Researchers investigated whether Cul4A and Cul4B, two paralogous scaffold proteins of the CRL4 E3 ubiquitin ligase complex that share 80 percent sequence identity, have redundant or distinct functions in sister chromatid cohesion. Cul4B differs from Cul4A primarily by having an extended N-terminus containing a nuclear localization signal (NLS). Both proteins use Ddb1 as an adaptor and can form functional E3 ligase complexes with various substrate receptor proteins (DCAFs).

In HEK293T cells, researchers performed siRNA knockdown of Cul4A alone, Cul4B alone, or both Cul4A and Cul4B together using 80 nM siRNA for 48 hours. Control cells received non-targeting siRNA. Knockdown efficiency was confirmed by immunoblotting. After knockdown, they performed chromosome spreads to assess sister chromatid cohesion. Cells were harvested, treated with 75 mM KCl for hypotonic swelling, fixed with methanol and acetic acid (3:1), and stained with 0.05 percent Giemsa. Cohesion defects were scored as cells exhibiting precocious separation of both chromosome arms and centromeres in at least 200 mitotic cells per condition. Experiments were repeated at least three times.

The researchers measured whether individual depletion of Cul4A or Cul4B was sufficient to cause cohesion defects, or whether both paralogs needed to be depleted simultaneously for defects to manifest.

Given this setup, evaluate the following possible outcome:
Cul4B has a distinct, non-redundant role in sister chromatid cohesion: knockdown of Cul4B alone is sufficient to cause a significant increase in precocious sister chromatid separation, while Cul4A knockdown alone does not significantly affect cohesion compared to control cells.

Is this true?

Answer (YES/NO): NO